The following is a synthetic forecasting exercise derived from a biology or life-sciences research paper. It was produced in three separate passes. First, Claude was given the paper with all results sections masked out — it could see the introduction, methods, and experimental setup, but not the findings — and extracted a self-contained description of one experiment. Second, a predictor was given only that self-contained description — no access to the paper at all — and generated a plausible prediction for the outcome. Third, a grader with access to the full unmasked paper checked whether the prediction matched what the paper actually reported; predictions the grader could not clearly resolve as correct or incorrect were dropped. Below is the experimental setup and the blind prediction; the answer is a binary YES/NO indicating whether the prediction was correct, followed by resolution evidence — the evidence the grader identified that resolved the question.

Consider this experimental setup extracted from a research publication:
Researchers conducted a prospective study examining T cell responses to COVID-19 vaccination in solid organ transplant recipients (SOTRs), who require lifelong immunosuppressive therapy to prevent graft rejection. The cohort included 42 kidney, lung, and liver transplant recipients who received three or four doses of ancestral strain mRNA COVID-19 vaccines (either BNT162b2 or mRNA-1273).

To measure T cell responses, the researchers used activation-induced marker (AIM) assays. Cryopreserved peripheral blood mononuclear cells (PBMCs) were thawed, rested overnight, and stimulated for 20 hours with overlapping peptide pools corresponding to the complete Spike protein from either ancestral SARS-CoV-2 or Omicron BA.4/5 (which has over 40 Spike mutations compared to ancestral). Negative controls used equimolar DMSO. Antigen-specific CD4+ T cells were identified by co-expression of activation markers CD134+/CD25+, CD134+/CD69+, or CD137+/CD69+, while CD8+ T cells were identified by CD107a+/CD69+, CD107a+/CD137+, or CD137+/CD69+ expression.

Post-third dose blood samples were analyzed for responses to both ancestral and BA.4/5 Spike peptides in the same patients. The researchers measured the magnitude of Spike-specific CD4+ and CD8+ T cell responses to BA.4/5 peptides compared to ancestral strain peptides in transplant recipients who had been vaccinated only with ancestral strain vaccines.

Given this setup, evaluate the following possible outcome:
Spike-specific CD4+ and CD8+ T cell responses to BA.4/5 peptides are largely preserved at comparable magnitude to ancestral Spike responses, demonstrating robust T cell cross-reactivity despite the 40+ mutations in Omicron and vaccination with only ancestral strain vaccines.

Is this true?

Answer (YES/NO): NO